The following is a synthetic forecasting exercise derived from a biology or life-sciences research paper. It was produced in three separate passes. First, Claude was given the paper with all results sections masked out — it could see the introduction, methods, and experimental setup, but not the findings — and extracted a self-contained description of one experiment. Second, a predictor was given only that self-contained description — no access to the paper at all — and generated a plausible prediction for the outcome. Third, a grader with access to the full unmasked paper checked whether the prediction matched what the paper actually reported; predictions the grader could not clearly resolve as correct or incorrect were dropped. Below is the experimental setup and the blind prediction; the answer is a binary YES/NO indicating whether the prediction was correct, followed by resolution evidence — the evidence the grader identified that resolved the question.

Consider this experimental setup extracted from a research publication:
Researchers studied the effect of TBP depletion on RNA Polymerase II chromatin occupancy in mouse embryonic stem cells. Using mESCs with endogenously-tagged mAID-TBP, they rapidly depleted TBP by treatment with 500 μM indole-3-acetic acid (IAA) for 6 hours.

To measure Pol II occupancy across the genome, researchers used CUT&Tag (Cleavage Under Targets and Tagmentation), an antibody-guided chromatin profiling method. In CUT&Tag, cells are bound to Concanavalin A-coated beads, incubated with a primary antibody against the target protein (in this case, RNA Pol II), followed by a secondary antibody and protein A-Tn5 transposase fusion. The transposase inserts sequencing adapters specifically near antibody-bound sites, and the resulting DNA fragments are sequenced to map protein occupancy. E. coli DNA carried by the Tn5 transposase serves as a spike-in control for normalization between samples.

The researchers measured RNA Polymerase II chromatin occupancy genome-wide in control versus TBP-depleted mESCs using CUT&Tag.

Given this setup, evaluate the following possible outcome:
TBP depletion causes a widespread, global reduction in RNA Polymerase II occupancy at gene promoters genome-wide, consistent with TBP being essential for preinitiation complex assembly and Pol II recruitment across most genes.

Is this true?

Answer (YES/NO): NO